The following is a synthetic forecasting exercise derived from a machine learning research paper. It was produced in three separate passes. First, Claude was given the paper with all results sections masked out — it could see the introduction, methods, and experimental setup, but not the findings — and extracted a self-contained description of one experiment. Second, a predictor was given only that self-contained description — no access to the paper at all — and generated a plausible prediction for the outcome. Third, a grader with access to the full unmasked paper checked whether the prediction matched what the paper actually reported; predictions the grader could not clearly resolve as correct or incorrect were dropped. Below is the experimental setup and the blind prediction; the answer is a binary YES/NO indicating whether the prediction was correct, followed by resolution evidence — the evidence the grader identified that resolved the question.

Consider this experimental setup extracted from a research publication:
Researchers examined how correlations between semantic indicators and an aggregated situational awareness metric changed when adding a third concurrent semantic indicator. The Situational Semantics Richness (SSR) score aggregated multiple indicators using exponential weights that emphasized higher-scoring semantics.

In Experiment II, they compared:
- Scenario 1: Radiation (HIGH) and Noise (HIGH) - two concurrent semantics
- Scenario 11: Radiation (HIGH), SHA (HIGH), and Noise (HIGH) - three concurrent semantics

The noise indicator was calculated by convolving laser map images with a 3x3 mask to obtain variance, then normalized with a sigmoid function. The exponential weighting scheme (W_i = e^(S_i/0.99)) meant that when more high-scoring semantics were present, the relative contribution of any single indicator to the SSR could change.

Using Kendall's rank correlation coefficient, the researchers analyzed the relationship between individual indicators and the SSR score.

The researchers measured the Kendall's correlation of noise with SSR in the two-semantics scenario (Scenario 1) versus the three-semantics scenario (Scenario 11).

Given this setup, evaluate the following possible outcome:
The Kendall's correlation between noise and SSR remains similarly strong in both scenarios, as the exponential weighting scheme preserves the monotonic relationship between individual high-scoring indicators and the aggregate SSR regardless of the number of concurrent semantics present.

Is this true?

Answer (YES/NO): NO